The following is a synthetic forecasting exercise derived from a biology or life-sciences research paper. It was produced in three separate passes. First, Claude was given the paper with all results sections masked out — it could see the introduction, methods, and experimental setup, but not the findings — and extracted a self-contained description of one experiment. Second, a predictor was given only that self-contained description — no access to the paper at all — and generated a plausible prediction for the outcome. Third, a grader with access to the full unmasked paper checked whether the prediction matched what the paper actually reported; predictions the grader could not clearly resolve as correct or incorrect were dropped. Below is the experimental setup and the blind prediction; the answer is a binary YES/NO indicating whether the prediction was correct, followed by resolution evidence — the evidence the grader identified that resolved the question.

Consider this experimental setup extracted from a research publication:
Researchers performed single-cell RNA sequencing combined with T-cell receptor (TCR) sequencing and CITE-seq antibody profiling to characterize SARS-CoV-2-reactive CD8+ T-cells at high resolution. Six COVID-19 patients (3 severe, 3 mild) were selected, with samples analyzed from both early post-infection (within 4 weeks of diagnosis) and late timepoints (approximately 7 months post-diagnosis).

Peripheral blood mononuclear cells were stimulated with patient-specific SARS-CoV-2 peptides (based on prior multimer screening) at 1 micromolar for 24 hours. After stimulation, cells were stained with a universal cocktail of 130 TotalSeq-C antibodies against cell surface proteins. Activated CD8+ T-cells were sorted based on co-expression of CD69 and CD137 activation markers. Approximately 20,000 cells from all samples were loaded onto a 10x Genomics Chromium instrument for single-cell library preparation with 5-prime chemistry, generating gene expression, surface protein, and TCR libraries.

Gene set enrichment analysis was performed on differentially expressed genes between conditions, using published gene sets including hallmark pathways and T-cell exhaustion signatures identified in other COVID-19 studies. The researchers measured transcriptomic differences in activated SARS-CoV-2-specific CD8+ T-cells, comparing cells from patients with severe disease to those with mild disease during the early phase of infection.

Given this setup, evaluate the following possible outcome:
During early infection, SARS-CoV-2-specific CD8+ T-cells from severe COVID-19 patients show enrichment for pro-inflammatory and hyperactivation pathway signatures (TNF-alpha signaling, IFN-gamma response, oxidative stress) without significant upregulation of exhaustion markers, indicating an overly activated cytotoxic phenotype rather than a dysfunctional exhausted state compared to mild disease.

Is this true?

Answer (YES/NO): NO